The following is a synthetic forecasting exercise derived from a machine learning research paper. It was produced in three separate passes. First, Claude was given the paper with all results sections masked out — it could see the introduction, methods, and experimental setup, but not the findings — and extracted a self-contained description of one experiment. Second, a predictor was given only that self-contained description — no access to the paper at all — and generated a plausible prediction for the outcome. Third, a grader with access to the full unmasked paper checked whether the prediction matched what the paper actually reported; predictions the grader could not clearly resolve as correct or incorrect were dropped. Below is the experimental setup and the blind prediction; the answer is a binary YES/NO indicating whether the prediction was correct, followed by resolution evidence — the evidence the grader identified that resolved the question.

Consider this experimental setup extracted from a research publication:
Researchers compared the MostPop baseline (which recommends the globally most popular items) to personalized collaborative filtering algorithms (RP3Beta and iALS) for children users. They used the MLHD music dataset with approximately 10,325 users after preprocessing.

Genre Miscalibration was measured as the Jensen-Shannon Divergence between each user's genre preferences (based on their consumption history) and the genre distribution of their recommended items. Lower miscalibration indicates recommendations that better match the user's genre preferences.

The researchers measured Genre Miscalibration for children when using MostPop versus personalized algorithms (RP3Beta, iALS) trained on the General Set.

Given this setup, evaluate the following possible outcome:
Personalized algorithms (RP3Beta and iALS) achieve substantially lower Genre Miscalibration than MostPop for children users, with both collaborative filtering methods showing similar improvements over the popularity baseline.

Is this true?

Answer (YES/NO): YES